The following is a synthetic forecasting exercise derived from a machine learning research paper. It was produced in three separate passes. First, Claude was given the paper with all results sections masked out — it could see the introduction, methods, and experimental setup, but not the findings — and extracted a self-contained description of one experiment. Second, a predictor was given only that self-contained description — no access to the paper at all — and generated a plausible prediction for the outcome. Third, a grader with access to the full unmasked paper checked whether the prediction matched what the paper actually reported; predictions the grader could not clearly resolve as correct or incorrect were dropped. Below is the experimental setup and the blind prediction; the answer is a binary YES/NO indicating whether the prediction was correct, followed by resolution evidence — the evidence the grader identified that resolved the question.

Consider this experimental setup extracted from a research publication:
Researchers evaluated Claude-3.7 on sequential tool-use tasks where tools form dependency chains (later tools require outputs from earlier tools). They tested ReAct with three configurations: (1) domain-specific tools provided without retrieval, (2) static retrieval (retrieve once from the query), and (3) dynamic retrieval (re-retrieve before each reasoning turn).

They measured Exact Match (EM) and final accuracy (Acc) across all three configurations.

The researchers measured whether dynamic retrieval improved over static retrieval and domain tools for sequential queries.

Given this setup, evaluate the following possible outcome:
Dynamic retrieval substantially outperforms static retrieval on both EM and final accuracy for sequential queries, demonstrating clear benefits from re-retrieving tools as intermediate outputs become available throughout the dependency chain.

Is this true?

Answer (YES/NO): NO